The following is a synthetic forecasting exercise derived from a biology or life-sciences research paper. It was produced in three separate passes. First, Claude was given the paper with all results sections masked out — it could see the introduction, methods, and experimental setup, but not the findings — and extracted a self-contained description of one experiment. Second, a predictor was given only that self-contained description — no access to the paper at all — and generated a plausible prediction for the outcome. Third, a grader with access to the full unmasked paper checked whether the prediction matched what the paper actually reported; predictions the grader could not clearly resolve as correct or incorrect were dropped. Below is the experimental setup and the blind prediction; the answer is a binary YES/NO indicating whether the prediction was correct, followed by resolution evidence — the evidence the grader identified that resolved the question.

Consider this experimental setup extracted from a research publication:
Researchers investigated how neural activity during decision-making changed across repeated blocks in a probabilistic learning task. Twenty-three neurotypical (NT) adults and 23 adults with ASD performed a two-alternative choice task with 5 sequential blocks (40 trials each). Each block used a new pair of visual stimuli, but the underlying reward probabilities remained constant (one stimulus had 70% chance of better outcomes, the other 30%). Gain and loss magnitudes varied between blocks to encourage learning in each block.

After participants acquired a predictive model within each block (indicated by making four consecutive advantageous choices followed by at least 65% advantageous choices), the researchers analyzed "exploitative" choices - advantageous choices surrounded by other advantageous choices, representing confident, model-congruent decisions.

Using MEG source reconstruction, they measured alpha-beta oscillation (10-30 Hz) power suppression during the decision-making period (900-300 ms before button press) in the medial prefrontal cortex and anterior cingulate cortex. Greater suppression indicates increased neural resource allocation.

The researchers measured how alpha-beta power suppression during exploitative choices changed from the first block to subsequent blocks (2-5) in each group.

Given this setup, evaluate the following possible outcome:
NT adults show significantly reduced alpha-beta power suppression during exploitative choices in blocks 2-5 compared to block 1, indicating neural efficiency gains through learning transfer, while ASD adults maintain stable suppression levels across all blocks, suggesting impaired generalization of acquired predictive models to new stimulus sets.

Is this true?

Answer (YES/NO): NO